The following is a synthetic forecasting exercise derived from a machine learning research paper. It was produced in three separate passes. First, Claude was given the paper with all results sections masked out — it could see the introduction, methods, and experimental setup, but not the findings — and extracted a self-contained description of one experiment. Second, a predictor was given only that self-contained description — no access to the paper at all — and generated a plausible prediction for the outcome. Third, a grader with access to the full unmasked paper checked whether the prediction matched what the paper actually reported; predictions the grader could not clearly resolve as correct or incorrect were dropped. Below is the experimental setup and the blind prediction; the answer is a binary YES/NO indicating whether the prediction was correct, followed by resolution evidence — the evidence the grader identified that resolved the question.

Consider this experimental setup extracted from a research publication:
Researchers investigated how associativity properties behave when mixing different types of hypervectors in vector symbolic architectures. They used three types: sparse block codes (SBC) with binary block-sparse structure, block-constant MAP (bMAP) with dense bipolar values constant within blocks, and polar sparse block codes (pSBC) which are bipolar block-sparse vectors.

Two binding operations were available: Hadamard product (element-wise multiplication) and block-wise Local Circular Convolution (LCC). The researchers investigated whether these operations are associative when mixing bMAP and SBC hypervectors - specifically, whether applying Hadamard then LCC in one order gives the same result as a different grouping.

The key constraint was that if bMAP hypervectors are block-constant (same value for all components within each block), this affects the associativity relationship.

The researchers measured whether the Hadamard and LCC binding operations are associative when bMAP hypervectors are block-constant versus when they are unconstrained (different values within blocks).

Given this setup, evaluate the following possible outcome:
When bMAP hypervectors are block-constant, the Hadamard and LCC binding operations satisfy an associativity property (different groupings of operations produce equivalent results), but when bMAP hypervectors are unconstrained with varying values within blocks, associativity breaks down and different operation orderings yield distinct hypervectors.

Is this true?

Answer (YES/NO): YES